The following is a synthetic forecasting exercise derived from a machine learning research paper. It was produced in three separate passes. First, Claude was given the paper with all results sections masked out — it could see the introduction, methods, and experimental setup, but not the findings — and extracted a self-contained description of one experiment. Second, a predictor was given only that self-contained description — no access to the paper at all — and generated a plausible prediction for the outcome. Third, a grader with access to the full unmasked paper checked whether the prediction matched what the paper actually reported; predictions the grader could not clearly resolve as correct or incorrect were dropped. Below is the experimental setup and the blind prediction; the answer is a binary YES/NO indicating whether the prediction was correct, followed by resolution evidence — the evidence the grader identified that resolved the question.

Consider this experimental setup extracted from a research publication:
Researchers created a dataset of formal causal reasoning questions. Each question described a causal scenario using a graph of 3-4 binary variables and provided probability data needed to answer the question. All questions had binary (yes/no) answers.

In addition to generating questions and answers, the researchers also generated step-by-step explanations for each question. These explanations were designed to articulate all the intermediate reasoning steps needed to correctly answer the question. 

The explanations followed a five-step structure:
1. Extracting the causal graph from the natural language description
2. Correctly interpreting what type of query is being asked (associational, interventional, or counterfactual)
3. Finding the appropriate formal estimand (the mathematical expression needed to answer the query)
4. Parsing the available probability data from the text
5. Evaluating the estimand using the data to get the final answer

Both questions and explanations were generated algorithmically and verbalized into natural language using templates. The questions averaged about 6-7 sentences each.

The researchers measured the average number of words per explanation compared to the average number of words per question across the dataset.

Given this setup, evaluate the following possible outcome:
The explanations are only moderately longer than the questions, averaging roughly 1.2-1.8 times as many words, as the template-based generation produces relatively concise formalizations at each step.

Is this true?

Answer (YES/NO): YES